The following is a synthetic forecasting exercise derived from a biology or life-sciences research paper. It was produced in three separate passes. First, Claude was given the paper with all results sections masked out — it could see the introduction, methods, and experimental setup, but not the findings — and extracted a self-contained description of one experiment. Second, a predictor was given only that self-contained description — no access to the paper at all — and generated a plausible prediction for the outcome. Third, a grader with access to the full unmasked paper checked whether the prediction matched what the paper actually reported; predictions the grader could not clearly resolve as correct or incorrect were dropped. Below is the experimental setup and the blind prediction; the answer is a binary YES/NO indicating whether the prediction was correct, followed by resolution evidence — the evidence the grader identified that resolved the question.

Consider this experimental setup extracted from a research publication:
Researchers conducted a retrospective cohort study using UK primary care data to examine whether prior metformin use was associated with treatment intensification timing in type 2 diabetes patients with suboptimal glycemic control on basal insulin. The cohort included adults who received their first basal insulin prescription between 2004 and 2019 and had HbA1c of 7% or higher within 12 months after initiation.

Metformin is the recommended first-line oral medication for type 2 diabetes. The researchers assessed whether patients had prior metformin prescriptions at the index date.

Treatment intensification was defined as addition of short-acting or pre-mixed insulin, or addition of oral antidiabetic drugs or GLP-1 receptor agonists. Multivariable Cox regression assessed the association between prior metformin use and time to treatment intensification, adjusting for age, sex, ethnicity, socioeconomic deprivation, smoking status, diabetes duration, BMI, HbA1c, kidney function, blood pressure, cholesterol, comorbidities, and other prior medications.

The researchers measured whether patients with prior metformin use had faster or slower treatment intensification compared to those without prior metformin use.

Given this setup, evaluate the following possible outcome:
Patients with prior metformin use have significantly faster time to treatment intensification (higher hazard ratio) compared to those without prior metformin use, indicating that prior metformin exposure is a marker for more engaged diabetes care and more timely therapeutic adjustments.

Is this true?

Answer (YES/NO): NO